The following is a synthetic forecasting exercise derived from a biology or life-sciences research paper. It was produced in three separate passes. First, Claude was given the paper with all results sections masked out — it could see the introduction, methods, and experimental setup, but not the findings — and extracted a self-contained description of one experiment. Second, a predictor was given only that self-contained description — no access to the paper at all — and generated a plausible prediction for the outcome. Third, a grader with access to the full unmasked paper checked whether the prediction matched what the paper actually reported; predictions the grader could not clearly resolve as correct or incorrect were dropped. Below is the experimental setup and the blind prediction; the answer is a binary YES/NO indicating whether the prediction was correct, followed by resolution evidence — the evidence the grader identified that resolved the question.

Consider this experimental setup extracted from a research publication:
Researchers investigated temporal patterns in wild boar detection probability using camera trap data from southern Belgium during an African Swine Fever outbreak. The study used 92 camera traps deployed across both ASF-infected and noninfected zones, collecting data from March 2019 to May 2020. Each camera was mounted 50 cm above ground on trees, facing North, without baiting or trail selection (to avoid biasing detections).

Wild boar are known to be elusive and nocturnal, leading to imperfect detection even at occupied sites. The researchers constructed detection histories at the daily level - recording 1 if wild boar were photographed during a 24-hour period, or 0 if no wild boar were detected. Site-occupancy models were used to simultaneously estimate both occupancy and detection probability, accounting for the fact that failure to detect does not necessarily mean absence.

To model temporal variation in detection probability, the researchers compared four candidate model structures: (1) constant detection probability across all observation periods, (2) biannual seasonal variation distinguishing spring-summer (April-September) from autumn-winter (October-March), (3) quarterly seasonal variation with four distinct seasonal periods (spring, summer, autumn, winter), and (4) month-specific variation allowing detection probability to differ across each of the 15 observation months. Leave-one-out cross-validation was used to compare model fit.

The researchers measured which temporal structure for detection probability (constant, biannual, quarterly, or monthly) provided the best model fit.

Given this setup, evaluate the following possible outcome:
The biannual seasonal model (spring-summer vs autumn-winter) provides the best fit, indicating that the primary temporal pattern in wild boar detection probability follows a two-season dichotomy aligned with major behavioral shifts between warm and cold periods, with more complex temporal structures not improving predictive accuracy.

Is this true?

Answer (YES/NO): NO